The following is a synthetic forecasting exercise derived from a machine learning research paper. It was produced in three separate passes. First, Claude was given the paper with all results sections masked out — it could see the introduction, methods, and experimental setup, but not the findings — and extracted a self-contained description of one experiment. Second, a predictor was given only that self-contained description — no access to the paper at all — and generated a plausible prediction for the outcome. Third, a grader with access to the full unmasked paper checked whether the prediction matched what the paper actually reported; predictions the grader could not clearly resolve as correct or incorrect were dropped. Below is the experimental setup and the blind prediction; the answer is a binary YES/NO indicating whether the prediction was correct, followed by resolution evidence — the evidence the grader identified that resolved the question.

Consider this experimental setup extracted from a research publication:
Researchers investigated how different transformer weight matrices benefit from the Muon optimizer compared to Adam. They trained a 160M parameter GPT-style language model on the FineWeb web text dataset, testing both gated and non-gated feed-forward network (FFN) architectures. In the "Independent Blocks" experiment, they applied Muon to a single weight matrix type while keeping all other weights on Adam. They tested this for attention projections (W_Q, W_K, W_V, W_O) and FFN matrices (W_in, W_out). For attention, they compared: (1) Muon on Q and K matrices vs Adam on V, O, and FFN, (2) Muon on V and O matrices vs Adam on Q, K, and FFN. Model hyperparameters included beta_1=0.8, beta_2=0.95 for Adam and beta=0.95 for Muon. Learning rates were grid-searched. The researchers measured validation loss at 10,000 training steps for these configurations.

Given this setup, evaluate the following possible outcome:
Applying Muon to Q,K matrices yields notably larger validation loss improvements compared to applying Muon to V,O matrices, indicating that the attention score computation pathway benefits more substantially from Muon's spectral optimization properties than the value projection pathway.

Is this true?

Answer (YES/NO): NO